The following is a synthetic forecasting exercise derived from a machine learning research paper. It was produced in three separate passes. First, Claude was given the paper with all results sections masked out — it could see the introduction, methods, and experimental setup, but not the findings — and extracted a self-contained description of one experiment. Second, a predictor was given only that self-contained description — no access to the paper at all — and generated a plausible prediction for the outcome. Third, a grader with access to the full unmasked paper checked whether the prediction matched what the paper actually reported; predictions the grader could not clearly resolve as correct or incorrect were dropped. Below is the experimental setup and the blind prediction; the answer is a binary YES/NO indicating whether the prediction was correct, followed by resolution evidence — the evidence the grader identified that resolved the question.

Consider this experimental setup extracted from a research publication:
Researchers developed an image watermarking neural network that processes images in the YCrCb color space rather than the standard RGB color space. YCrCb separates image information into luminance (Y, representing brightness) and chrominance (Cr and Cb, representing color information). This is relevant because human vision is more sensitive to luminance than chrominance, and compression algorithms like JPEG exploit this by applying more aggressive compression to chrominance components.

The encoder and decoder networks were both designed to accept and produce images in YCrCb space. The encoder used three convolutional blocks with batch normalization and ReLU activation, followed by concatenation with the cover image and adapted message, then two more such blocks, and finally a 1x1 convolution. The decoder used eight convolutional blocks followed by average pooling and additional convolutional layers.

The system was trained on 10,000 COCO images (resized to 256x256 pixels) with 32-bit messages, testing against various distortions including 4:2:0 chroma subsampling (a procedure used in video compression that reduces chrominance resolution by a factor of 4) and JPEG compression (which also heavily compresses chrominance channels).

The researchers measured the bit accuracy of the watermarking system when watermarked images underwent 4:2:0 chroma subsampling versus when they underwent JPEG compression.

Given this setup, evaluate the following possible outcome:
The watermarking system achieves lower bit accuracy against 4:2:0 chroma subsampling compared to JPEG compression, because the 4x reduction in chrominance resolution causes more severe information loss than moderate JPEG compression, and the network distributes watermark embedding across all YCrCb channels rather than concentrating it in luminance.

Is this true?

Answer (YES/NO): NO